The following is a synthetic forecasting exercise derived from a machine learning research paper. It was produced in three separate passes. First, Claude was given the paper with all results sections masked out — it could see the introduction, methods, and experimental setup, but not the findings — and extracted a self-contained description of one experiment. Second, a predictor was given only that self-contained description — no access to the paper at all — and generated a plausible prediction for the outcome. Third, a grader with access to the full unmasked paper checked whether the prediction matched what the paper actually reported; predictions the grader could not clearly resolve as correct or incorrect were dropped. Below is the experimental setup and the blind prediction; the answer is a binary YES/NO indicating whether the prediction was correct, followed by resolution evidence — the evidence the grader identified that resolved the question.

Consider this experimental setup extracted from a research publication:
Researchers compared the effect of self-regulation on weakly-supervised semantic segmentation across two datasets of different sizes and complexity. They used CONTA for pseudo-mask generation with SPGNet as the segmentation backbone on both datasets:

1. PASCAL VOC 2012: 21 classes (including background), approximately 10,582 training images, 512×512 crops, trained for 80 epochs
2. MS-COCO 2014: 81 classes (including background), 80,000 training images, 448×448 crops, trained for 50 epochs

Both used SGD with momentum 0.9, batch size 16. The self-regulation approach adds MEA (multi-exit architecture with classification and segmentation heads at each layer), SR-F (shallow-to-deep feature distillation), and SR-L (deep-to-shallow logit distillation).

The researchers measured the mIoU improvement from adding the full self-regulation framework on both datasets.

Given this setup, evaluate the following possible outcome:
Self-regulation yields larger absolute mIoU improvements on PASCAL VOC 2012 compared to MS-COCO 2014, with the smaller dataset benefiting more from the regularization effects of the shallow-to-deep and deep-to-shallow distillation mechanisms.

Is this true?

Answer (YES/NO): YES